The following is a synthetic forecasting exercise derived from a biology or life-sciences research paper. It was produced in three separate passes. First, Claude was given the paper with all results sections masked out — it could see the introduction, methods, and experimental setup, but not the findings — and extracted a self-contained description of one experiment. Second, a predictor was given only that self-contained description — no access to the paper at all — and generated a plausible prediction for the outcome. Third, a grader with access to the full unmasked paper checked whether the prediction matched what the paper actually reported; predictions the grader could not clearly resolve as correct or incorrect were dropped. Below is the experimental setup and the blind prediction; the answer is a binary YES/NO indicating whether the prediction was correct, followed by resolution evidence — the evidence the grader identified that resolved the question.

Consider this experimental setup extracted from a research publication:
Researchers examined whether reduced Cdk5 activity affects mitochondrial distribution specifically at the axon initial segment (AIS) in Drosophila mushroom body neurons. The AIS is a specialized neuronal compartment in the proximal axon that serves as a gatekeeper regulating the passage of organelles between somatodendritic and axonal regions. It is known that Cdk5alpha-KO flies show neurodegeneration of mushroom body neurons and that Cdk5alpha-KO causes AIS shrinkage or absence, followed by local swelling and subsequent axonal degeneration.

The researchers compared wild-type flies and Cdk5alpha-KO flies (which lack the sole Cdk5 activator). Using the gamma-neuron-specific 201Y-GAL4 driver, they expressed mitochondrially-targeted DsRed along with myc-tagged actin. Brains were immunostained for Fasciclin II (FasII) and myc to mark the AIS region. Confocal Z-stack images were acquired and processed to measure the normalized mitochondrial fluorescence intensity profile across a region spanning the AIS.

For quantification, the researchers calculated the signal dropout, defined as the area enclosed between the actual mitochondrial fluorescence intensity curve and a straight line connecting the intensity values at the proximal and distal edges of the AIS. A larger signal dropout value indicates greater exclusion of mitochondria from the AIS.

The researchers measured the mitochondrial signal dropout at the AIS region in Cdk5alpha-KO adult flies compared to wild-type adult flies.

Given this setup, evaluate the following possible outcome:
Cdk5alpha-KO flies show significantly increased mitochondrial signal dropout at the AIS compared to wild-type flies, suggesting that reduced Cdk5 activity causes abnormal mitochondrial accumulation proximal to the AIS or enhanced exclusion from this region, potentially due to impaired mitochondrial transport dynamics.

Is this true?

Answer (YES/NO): NO